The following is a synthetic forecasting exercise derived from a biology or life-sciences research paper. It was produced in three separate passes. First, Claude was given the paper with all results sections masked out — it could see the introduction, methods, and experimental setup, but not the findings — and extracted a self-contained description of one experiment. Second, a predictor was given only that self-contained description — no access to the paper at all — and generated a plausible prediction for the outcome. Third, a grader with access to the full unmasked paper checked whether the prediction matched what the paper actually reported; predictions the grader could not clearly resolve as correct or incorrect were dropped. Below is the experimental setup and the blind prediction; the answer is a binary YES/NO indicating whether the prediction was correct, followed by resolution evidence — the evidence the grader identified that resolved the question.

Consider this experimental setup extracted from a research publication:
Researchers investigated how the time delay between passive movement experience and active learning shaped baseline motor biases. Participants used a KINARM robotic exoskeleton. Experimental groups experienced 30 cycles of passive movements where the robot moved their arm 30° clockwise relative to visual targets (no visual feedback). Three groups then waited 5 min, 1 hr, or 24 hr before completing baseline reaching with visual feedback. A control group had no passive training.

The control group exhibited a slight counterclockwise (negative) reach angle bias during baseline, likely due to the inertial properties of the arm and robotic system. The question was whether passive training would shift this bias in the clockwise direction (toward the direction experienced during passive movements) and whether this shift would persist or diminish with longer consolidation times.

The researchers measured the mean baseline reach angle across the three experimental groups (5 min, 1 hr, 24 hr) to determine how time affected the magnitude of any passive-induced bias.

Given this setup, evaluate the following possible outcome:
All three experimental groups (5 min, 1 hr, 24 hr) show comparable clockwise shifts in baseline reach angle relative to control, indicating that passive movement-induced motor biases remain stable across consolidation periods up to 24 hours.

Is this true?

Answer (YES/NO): NO